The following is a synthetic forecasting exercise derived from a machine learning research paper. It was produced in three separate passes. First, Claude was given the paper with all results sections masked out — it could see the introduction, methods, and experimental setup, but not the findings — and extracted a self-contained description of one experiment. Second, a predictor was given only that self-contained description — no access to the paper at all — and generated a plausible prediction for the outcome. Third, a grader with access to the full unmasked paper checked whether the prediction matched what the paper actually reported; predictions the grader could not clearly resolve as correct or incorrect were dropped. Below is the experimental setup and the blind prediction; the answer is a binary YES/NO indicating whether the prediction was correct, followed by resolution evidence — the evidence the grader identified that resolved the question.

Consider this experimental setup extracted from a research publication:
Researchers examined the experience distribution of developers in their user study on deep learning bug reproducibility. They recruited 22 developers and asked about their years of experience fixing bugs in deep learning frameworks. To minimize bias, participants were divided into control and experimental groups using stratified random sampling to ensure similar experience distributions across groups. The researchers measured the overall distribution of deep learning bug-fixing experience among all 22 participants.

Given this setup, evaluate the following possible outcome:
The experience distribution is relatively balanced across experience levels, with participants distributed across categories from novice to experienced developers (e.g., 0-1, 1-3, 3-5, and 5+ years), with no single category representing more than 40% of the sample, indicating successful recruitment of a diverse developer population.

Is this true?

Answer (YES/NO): NO